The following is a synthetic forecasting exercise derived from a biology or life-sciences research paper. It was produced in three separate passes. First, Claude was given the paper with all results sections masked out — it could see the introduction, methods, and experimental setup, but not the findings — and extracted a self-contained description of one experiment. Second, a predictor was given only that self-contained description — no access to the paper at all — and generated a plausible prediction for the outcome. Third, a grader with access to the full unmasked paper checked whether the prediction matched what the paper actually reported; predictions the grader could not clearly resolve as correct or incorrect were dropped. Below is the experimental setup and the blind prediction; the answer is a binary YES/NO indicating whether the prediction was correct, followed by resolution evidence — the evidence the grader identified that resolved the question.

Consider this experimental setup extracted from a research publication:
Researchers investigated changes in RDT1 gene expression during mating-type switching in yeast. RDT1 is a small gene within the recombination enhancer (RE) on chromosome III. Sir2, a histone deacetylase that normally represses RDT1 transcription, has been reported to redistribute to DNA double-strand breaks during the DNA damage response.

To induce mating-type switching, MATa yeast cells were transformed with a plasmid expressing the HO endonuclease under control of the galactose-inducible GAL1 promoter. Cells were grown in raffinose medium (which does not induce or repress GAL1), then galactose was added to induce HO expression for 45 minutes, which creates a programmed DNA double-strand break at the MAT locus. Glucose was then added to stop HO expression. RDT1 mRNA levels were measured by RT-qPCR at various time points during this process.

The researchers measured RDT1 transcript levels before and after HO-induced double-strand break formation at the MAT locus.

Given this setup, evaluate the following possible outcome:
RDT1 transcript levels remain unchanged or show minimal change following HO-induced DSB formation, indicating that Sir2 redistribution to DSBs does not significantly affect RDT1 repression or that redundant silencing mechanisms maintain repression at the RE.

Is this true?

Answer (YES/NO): NO